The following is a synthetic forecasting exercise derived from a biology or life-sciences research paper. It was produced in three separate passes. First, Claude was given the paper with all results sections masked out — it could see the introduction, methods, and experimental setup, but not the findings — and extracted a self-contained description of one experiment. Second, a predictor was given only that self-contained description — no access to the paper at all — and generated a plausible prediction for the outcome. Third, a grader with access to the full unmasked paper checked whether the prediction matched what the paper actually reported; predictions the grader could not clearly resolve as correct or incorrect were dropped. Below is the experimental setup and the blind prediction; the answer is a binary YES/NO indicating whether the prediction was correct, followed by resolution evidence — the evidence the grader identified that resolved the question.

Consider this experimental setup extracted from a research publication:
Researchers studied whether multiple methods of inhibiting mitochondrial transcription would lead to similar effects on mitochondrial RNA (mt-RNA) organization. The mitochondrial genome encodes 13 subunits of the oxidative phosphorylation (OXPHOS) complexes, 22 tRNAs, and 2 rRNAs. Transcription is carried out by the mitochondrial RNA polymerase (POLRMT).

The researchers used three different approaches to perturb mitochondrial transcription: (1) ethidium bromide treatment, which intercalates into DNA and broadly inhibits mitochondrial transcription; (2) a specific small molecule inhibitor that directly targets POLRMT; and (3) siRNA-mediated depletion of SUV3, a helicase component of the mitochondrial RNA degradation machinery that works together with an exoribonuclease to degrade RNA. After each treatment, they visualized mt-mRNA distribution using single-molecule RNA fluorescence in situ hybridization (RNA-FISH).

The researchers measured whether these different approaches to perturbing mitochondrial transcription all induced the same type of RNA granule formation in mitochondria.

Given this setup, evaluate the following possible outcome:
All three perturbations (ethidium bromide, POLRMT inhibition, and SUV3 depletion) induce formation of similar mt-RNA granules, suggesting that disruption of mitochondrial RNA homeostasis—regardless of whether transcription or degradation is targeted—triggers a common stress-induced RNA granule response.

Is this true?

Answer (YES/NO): NO